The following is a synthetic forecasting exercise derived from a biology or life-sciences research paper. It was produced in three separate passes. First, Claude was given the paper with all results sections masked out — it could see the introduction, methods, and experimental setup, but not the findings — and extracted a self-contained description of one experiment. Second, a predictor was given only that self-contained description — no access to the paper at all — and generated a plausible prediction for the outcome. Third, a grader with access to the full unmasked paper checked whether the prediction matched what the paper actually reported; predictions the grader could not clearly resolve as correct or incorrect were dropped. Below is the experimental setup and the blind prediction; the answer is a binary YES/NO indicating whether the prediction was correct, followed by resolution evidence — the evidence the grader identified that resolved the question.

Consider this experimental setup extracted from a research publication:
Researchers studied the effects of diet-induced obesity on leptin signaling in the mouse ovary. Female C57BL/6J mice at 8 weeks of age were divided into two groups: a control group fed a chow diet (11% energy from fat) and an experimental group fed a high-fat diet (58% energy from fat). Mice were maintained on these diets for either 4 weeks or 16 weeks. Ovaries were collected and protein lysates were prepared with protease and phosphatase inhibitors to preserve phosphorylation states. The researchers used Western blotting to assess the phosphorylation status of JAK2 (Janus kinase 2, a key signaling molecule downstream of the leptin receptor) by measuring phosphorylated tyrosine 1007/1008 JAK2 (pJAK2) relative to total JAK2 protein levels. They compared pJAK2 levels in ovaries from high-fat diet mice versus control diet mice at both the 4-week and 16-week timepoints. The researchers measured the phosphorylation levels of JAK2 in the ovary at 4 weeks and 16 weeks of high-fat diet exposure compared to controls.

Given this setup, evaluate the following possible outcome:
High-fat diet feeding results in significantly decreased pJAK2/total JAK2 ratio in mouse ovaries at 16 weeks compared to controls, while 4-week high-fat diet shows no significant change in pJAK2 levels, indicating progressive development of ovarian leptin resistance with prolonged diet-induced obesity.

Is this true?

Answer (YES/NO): YES